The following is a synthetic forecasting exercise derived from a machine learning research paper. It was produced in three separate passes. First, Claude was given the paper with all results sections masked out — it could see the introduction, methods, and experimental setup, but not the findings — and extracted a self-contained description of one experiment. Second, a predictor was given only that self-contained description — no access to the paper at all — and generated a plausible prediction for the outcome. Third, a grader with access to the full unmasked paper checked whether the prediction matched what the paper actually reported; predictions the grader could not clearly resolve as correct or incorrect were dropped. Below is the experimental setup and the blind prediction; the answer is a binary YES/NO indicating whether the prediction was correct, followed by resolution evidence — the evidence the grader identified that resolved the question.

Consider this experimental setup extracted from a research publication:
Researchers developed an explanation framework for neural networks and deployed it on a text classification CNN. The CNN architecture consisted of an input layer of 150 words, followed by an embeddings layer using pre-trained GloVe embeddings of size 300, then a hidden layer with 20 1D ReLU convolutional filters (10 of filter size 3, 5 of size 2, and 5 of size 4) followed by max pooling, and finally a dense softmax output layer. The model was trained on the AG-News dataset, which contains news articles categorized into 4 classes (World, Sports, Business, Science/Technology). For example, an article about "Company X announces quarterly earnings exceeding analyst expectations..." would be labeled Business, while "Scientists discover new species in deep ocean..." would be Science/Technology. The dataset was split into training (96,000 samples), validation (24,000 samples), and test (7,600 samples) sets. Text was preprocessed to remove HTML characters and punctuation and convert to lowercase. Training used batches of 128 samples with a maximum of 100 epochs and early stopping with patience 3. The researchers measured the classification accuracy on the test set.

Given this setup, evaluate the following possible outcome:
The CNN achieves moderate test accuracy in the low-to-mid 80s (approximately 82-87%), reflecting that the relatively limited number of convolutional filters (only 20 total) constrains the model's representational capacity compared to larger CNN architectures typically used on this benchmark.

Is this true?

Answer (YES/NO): NO